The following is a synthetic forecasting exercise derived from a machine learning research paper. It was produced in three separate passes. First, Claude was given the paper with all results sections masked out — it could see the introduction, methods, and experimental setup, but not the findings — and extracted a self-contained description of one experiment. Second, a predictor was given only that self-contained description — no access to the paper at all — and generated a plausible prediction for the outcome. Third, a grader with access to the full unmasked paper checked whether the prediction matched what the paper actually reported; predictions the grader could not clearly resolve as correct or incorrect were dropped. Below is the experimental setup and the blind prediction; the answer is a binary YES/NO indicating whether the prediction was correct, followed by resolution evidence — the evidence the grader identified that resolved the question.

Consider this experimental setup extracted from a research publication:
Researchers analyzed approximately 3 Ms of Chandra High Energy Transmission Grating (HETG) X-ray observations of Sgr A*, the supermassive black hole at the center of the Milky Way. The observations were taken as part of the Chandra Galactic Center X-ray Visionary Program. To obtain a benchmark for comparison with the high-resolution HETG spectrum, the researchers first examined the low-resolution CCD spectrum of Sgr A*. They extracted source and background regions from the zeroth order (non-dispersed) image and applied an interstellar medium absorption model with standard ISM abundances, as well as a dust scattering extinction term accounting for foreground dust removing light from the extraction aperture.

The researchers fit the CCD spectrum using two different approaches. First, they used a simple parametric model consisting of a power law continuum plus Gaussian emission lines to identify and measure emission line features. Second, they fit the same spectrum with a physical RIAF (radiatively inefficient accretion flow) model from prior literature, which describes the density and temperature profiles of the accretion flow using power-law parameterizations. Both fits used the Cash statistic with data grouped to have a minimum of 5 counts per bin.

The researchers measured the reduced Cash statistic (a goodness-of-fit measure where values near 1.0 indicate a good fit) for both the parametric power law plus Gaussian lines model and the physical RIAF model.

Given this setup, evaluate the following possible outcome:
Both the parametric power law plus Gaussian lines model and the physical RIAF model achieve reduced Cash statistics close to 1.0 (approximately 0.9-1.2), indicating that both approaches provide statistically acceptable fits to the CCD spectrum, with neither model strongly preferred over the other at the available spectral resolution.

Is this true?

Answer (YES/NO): YES